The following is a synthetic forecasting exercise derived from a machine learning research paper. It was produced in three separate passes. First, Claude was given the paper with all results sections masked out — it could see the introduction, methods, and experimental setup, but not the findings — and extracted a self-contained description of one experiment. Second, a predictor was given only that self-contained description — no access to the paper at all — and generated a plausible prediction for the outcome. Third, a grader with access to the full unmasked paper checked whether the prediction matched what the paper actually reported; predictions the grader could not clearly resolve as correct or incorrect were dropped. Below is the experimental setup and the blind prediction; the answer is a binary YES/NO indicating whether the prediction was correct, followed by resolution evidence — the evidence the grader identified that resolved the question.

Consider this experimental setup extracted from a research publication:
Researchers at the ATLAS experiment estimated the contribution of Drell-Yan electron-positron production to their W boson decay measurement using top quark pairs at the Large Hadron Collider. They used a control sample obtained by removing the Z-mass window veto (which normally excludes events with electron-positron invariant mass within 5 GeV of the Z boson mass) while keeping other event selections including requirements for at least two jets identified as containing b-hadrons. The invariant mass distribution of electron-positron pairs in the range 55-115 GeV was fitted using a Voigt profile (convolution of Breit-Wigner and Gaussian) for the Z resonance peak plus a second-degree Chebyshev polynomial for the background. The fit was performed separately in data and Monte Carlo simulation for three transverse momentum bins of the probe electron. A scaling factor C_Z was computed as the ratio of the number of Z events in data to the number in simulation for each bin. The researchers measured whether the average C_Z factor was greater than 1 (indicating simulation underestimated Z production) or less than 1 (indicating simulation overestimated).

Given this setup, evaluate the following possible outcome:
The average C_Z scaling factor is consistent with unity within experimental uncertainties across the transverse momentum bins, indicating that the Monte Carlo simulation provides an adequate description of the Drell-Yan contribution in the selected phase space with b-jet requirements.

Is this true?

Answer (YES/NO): NO